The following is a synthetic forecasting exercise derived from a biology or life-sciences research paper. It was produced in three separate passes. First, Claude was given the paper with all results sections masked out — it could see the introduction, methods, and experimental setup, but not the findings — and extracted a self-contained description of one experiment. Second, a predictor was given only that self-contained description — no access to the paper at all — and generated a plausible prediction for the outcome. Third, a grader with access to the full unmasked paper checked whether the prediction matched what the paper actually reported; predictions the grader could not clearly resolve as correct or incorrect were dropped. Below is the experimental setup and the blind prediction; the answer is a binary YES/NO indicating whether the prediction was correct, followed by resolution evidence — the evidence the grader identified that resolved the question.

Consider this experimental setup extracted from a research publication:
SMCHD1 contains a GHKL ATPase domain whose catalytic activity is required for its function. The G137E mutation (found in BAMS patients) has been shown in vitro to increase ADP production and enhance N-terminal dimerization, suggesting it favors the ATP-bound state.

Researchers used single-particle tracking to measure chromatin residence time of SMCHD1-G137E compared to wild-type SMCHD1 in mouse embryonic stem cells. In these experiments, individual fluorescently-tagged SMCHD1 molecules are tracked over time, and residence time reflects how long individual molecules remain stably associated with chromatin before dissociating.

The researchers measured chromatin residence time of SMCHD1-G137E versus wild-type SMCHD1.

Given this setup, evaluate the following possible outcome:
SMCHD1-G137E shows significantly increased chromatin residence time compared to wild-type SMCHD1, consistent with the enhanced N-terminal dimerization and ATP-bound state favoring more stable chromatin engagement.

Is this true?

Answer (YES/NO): YES